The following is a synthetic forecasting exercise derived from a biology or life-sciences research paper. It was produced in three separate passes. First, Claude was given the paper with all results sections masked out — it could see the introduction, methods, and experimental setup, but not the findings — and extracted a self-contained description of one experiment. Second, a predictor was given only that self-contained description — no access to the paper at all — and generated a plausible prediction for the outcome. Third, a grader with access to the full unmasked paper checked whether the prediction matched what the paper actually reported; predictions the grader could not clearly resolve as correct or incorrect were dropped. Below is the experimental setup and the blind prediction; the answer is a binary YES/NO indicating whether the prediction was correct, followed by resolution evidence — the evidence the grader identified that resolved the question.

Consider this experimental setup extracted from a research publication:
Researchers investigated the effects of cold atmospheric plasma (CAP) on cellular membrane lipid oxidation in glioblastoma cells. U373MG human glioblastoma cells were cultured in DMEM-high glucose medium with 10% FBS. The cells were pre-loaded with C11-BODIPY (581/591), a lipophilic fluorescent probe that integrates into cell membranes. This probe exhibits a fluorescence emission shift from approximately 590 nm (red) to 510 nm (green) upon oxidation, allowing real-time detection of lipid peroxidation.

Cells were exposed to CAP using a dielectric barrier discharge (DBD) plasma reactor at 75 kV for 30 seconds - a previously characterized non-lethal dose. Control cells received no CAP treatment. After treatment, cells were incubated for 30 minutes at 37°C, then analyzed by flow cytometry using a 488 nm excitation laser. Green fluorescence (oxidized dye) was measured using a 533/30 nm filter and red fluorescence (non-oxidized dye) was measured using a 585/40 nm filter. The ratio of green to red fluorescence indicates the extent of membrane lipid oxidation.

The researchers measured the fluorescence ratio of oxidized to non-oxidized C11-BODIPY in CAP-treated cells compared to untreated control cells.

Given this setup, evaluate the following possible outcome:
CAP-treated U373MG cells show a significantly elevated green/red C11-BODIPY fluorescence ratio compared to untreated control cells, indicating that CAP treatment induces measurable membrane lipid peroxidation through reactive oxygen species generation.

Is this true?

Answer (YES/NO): YES